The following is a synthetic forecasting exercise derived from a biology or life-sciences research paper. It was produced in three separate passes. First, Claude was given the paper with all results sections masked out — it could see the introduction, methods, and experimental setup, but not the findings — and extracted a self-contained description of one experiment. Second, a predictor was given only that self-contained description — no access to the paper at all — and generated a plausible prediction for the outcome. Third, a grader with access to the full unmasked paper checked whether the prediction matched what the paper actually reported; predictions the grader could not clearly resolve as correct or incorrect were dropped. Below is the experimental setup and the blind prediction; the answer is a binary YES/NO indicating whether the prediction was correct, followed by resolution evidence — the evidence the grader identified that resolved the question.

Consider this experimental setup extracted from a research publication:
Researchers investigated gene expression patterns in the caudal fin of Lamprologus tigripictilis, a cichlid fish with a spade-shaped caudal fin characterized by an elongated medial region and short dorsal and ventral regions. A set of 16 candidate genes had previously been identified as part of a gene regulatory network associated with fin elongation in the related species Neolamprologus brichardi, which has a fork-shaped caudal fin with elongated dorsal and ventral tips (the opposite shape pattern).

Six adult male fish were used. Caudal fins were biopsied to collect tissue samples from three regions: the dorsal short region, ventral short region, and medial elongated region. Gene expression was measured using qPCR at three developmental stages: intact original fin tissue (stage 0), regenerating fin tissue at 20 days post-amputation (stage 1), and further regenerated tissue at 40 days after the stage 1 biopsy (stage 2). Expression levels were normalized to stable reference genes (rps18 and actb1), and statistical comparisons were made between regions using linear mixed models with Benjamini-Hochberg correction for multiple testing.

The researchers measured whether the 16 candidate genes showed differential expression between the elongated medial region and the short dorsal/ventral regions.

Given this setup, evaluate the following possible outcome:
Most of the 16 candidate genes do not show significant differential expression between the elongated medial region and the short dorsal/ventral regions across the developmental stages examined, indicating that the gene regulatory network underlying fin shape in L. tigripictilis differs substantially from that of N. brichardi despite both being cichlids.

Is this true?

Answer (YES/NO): NO